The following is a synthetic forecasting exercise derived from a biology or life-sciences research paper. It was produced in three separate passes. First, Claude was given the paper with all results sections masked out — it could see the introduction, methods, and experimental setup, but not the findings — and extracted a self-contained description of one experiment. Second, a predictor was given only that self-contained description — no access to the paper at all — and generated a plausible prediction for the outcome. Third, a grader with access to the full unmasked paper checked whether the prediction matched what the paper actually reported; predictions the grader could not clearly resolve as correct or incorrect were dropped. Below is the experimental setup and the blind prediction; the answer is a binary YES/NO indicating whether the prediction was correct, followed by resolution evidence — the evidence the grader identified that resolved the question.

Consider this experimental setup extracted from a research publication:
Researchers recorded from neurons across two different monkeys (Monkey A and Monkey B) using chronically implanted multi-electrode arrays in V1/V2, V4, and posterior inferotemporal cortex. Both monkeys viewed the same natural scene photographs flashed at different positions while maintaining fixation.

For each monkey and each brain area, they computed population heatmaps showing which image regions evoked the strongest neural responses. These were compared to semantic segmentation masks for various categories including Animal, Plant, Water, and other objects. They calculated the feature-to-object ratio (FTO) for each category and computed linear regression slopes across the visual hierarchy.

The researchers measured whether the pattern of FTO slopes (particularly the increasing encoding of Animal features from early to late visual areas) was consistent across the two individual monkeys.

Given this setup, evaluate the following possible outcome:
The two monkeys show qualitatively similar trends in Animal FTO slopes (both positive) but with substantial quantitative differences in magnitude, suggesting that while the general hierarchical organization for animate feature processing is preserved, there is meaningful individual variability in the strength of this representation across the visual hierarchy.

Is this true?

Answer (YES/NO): NO